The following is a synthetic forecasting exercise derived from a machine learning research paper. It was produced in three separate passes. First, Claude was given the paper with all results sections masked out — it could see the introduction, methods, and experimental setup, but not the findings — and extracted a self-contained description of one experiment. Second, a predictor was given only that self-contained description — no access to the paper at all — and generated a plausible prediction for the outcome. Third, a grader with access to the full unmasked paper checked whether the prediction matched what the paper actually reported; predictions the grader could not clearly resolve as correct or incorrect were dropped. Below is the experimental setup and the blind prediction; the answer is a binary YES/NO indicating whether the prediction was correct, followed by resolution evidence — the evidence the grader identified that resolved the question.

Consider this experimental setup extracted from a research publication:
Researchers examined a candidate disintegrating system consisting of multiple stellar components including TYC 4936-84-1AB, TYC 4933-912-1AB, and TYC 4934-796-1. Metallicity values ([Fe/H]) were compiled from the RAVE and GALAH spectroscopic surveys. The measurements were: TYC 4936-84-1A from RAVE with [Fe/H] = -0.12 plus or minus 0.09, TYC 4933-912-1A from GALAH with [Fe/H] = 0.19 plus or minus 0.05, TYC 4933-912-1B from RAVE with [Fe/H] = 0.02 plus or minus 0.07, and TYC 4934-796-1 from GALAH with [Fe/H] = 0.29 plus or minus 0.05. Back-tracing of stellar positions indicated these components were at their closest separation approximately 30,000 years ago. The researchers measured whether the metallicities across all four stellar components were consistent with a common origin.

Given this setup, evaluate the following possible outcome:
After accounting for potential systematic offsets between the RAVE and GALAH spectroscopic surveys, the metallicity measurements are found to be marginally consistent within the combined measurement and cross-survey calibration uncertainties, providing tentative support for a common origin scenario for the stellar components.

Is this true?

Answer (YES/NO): NO